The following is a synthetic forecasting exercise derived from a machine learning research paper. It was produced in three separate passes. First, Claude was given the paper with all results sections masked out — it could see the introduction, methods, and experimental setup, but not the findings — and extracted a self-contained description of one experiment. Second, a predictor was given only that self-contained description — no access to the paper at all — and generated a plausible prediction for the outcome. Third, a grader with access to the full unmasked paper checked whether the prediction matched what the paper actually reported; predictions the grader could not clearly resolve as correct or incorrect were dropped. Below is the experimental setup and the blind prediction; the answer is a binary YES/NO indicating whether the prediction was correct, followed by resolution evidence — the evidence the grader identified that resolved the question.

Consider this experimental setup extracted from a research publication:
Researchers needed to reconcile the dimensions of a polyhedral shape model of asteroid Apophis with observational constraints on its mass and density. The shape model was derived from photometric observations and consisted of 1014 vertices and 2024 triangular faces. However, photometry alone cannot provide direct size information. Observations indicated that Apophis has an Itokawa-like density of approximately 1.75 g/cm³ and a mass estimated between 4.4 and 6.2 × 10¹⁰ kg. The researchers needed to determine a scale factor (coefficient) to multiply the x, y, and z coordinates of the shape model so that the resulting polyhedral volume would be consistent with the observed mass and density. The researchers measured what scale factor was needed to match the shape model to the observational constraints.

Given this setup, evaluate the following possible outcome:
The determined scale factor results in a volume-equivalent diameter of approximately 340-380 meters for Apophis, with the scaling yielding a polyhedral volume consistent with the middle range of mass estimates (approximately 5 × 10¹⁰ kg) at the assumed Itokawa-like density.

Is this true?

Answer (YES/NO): NO